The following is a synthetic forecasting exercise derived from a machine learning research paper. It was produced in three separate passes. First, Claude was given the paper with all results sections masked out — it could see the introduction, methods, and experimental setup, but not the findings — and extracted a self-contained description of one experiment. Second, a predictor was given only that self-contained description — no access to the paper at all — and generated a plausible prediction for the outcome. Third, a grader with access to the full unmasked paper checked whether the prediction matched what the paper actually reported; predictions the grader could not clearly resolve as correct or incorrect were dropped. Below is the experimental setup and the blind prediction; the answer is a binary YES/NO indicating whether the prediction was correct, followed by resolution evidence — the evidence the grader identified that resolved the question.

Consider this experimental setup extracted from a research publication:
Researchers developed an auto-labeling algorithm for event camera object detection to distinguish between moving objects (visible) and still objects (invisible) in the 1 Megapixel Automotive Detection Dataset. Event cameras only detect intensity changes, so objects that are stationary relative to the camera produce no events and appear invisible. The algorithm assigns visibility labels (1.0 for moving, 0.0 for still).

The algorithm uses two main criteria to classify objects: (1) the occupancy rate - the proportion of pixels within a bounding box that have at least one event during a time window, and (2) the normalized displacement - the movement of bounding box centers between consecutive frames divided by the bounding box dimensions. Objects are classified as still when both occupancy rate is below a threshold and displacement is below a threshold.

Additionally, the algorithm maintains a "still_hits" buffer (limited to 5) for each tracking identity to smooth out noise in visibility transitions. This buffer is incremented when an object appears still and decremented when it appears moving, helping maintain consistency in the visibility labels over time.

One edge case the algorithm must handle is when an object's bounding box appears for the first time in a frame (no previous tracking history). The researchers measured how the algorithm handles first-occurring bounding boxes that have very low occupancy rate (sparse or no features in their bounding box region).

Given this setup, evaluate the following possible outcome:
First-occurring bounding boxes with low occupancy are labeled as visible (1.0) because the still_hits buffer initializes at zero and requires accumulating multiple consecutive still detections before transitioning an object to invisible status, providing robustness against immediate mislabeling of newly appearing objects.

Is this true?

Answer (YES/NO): NO